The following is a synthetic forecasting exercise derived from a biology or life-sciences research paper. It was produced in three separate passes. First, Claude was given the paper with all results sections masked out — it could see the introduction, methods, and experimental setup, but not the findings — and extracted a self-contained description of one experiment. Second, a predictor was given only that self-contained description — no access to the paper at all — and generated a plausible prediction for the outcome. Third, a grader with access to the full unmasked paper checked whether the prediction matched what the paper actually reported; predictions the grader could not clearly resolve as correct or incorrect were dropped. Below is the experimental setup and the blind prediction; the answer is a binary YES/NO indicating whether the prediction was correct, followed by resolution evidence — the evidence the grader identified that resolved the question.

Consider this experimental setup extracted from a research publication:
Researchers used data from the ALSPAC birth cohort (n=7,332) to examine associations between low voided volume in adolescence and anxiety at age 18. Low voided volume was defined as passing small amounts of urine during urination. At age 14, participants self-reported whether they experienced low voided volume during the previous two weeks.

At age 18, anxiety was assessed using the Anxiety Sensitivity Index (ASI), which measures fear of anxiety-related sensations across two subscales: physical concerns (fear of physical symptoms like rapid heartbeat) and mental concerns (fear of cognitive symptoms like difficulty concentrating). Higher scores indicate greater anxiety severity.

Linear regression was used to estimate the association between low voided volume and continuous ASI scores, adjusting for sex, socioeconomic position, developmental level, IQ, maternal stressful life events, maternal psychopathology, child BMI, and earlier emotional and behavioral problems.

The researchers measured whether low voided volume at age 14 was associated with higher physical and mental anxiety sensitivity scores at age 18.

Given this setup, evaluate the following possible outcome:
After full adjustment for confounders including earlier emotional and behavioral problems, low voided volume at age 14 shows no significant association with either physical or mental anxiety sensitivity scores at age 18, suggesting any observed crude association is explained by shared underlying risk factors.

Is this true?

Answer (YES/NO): NO